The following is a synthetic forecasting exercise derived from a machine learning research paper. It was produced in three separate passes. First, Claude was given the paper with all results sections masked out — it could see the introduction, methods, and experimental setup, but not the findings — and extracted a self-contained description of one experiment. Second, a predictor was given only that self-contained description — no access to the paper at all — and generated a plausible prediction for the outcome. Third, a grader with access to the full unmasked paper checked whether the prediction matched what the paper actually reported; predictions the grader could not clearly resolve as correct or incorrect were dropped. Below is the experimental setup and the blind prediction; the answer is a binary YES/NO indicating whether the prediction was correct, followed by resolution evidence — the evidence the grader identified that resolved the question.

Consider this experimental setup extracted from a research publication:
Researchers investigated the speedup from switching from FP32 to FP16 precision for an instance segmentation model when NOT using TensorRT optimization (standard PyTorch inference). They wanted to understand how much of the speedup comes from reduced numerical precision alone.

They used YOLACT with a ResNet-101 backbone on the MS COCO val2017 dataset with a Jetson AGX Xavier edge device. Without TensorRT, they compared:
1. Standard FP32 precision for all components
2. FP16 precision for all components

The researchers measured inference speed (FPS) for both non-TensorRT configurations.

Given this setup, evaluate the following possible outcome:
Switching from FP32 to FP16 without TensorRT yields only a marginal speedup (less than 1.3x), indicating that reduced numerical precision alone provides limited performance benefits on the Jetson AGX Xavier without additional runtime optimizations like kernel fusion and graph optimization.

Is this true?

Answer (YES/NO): NO